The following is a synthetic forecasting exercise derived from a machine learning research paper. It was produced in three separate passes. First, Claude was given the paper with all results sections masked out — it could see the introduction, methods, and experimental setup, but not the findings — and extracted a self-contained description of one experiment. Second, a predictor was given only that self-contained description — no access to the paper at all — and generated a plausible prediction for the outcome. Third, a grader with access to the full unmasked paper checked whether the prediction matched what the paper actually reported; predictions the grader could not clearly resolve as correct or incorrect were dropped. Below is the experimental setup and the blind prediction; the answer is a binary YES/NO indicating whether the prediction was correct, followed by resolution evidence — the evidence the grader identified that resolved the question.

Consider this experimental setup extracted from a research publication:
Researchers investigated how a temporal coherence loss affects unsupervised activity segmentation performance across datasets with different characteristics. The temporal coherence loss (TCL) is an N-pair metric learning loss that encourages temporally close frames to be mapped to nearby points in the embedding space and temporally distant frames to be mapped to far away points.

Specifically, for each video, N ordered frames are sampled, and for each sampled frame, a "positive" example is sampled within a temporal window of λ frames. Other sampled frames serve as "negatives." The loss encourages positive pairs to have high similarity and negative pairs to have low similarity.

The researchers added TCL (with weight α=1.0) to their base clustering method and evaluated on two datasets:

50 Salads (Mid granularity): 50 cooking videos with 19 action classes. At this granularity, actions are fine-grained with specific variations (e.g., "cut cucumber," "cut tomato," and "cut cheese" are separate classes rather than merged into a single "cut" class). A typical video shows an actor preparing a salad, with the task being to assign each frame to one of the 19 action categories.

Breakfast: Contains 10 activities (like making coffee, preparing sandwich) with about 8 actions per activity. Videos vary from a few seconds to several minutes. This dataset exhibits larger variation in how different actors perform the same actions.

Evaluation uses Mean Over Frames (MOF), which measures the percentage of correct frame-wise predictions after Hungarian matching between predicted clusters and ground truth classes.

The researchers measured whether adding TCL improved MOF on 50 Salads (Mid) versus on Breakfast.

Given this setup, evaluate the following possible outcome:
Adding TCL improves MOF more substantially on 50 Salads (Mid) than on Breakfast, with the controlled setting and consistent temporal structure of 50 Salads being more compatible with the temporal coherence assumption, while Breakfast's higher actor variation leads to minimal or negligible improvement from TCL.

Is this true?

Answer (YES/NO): NO